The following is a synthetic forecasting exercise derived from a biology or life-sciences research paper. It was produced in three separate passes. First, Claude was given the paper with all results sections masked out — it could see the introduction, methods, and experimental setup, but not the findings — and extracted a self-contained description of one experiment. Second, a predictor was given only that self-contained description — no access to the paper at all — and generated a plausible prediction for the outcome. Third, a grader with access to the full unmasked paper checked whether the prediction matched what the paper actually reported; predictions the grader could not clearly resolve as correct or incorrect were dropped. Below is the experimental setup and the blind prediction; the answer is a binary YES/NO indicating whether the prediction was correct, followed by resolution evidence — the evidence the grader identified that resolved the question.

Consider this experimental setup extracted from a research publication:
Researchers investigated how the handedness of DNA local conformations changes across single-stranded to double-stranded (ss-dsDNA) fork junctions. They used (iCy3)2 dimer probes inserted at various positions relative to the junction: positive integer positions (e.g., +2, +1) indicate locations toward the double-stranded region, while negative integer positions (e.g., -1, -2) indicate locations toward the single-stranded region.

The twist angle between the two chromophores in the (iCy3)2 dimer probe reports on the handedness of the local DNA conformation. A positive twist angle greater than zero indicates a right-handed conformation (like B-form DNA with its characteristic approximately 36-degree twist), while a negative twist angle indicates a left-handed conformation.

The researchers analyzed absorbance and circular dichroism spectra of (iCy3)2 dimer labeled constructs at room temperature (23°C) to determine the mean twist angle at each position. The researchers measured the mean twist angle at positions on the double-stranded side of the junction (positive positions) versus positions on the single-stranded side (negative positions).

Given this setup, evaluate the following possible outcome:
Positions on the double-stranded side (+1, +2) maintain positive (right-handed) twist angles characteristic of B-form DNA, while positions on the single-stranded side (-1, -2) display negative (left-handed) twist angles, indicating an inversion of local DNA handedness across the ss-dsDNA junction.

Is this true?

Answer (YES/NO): NO